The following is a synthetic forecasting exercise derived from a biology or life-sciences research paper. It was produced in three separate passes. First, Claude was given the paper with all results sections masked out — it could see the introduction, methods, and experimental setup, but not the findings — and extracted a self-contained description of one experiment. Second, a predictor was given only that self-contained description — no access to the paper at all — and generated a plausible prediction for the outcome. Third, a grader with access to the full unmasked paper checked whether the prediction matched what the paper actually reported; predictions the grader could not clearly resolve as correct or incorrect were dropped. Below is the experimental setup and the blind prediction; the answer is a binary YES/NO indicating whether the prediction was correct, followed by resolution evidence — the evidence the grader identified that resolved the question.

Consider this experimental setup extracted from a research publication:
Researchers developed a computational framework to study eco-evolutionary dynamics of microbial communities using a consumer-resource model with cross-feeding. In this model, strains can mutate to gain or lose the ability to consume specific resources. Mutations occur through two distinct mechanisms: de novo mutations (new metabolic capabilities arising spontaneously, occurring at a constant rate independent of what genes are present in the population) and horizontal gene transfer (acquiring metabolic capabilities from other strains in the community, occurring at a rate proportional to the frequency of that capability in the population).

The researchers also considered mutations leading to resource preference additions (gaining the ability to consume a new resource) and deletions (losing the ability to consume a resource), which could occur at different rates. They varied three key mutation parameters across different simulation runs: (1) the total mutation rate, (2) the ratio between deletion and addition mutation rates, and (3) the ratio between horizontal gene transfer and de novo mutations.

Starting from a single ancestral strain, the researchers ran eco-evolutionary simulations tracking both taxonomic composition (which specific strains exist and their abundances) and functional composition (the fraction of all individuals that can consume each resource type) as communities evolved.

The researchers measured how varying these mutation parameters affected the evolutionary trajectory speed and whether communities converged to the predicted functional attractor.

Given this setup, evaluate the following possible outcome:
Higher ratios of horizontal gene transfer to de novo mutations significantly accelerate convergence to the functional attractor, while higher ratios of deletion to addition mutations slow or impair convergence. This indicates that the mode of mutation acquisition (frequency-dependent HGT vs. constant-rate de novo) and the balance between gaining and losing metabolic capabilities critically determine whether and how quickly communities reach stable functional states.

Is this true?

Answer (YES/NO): NO